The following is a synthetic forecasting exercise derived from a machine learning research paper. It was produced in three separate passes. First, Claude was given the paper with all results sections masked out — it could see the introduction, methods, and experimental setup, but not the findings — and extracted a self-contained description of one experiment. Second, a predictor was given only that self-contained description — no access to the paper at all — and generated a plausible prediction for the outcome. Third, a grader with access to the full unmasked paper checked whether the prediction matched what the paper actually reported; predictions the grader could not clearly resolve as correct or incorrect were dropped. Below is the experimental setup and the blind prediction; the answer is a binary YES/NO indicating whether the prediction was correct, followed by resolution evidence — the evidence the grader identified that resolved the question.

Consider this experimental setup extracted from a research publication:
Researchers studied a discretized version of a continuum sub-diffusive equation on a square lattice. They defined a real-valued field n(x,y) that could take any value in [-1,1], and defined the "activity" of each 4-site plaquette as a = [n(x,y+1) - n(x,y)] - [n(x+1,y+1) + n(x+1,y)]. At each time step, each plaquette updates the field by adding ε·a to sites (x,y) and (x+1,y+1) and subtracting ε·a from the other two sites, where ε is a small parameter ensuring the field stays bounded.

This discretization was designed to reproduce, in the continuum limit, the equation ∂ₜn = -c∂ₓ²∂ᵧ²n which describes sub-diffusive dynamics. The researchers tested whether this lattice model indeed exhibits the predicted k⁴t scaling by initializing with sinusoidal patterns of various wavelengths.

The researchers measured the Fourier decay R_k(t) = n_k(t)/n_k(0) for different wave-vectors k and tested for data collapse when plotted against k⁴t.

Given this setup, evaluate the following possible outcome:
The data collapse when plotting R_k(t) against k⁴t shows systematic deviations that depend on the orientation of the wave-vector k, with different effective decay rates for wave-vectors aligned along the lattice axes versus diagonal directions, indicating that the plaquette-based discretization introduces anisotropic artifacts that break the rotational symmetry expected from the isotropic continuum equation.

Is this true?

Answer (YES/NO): NO